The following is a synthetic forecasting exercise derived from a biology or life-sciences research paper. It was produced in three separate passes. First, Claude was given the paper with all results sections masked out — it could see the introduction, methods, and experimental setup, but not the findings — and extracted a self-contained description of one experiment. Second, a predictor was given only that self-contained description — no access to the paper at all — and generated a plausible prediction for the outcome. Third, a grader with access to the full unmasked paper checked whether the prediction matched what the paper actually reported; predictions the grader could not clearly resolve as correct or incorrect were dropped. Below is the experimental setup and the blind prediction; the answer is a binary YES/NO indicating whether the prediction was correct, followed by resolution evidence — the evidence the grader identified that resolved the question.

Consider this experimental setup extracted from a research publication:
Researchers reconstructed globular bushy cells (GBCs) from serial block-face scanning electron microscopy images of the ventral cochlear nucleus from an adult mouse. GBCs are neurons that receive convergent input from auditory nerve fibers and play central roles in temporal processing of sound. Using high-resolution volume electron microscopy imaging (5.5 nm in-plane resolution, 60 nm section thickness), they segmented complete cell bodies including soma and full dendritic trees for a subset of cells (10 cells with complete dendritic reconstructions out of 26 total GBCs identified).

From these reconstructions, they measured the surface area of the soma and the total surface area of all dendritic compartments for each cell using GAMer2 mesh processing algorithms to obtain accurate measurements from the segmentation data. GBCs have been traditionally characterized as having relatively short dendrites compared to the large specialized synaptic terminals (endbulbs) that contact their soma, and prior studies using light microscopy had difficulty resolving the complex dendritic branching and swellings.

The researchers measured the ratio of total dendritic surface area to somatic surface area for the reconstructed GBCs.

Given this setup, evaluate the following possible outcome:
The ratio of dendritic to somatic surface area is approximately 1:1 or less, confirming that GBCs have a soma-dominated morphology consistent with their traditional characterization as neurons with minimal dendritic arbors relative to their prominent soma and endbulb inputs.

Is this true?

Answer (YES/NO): NO